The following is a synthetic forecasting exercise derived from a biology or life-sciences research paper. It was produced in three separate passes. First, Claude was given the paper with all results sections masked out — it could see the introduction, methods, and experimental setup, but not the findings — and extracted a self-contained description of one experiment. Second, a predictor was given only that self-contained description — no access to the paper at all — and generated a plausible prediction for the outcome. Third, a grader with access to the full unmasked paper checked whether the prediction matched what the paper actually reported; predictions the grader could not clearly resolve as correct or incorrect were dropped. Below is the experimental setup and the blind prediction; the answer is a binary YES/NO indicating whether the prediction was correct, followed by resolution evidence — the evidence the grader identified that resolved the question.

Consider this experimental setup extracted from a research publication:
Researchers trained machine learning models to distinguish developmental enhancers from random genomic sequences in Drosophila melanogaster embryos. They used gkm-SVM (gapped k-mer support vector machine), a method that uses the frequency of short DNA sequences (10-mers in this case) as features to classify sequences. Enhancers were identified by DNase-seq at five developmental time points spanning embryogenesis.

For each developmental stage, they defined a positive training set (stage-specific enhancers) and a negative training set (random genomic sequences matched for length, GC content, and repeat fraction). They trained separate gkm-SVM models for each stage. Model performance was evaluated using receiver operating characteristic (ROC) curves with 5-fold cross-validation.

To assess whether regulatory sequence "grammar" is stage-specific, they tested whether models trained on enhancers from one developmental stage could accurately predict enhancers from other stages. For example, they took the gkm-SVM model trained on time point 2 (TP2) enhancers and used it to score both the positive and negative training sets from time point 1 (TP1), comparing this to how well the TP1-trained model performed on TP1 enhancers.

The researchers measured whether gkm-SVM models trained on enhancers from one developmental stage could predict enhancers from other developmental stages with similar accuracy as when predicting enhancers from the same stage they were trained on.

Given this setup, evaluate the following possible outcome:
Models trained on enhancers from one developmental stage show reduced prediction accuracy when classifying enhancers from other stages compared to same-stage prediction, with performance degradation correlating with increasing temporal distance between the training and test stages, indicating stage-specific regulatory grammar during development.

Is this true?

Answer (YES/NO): YES